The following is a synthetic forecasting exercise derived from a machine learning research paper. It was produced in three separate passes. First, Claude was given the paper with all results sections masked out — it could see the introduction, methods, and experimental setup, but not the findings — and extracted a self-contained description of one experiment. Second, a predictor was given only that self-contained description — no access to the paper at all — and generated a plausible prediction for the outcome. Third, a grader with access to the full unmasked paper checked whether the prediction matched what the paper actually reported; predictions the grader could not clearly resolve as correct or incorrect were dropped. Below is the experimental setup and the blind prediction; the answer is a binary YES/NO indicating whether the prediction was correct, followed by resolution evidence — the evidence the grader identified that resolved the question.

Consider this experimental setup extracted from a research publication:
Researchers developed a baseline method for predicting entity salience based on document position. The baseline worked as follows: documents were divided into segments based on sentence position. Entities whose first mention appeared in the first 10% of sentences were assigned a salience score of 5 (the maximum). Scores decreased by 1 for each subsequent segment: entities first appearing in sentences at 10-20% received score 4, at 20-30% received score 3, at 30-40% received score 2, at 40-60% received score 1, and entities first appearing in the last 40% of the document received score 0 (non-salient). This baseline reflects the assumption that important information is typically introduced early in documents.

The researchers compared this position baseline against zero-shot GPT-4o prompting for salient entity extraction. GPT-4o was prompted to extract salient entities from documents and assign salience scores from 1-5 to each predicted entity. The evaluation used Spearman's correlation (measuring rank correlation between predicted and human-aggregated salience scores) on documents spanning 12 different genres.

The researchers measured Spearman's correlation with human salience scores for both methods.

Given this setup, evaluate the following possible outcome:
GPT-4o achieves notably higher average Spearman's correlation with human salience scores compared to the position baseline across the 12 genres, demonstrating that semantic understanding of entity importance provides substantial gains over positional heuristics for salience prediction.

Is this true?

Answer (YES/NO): YES